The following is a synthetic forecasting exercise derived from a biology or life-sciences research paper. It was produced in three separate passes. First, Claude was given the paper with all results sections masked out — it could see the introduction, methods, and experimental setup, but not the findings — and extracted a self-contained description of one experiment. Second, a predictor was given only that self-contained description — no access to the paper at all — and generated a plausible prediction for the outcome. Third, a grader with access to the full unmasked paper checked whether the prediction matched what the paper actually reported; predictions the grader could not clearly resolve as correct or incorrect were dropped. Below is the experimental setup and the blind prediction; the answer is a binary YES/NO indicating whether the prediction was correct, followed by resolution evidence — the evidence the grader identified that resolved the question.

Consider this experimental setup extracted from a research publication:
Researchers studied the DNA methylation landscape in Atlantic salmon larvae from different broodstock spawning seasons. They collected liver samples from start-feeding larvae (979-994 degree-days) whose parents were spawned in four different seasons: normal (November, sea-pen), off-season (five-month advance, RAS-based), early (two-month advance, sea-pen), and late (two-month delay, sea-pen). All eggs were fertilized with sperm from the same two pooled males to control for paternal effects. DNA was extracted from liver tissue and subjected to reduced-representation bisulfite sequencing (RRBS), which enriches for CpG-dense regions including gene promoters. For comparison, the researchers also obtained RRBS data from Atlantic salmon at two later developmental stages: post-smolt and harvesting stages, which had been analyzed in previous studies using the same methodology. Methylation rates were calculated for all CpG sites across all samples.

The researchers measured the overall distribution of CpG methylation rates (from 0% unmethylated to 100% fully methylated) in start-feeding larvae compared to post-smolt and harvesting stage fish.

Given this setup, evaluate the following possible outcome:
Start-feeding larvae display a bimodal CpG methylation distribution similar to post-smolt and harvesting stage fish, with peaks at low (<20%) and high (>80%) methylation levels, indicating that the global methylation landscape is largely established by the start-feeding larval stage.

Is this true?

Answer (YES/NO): NO